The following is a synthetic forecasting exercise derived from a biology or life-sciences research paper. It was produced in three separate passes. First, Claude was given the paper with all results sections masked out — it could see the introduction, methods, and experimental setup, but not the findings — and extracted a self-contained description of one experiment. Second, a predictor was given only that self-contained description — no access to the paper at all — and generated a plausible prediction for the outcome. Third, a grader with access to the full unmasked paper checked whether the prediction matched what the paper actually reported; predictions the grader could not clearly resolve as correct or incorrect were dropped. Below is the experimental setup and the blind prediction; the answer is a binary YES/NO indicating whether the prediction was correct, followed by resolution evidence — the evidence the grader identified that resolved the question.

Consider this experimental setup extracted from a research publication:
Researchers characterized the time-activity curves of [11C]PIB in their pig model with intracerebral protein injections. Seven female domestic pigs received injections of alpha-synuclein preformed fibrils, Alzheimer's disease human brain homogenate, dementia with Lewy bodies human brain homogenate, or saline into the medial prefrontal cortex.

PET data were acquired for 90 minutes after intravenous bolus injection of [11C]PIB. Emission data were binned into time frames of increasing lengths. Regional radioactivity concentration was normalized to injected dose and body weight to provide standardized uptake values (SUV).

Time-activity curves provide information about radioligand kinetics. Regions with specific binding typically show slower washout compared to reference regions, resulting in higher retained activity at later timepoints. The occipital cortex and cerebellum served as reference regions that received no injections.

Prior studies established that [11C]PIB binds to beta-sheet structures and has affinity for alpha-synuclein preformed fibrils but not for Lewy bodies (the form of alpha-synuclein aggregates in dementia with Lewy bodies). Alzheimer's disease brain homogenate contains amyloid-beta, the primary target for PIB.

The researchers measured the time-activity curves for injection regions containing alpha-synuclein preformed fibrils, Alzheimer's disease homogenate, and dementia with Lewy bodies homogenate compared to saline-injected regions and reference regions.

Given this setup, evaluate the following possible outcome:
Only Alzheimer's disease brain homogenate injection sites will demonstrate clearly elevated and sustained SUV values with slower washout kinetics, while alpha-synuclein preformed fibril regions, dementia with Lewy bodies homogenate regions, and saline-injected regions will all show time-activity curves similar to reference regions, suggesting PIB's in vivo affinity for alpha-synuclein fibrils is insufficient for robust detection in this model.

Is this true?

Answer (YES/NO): NO